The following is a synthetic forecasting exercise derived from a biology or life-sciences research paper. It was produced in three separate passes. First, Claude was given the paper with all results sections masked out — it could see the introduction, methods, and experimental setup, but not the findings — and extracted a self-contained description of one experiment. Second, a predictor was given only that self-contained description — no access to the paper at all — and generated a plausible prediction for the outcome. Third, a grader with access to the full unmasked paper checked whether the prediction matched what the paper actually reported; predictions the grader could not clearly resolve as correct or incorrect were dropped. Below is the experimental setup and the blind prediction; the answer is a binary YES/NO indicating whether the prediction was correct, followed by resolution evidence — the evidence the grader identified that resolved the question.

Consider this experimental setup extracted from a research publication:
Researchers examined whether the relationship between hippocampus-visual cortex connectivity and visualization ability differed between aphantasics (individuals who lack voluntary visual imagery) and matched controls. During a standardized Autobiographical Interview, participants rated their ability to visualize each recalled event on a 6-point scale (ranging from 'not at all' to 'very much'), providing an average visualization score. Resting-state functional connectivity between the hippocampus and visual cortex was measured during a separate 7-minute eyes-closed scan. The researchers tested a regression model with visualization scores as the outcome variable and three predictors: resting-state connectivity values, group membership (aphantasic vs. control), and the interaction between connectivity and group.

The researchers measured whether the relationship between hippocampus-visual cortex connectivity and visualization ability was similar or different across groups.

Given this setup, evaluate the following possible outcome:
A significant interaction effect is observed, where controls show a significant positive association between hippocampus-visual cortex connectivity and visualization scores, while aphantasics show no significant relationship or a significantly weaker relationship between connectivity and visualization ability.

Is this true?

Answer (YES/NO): NO